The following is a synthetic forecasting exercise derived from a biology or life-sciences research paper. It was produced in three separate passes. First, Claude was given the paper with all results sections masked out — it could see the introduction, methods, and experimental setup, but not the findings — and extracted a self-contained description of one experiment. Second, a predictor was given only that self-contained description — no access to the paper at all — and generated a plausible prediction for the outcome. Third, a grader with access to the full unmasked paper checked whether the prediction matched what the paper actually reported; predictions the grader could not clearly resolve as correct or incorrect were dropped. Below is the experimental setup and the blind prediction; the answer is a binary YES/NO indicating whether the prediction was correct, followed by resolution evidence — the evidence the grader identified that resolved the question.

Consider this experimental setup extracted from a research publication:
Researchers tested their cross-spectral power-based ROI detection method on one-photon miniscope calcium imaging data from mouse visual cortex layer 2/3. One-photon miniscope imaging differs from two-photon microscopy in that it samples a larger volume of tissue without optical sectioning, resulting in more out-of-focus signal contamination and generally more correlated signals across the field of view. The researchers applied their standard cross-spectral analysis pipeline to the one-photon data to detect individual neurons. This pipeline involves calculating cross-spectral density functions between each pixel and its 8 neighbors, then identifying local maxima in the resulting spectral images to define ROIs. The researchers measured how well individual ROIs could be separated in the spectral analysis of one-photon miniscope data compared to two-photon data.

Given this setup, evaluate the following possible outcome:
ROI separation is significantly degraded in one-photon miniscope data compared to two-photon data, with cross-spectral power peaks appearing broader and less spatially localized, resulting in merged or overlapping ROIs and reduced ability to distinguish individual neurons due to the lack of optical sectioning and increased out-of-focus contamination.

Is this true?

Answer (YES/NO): YES